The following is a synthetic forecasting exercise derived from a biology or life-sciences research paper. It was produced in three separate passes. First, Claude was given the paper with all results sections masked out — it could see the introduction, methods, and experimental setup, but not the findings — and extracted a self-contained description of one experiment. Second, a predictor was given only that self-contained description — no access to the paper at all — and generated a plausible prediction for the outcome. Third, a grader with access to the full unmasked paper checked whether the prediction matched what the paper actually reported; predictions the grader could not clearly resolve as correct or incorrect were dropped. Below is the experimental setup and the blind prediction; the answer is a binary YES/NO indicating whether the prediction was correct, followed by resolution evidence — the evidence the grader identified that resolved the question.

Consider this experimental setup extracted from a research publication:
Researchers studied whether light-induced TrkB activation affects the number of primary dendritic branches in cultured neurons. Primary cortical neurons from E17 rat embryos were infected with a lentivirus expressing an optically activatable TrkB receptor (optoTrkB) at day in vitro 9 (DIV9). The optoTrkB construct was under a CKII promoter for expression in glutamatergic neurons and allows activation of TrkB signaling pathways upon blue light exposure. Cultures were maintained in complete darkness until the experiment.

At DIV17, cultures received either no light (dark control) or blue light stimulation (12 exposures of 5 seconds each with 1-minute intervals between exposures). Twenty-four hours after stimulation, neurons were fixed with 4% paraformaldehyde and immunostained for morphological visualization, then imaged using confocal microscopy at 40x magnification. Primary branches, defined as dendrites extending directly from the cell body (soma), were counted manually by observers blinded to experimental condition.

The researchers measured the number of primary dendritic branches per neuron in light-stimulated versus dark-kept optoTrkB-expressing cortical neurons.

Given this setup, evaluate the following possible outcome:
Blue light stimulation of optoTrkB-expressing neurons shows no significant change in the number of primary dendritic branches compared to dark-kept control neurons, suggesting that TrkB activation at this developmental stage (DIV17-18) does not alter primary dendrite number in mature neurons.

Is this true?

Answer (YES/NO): NO